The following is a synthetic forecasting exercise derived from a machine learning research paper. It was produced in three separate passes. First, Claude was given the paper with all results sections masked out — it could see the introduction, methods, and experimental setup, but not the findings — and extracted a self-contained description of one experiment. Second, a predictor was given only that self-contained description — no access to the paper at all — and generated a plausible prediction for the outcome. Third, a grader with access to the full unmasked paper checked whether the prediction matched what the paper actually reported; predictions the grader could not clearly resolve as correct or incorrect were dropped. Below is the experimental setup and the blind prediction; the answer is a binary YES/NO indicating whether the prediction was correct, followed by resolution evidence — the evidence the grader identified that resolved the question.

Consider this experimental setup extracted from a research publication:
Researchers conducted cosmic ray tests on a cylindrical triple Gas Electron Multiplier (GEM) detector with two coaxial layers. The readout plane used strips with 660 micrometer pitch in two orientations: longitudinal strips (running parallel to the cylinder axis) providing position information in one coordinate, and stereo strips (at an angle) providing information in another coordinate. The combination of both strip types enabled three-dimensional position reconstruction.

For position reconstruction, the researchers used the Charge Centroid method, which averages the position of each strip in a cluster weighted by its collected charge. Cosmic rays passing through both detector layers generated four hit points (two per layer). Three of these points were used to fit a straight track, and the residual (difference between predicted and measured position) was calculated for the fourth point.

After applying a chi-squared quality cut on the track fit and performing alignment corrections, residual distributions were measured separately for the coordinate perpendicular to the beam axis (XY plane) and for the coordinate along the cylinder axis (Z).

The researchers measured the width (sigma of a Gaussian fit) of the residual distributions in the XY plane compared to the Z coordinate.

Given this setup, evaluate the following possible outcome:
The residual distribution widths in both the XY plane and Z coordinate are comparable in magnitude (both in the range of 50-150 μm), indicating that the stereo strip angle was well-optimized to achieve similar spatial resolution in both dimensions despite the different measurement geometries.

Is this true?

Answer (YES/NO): NO